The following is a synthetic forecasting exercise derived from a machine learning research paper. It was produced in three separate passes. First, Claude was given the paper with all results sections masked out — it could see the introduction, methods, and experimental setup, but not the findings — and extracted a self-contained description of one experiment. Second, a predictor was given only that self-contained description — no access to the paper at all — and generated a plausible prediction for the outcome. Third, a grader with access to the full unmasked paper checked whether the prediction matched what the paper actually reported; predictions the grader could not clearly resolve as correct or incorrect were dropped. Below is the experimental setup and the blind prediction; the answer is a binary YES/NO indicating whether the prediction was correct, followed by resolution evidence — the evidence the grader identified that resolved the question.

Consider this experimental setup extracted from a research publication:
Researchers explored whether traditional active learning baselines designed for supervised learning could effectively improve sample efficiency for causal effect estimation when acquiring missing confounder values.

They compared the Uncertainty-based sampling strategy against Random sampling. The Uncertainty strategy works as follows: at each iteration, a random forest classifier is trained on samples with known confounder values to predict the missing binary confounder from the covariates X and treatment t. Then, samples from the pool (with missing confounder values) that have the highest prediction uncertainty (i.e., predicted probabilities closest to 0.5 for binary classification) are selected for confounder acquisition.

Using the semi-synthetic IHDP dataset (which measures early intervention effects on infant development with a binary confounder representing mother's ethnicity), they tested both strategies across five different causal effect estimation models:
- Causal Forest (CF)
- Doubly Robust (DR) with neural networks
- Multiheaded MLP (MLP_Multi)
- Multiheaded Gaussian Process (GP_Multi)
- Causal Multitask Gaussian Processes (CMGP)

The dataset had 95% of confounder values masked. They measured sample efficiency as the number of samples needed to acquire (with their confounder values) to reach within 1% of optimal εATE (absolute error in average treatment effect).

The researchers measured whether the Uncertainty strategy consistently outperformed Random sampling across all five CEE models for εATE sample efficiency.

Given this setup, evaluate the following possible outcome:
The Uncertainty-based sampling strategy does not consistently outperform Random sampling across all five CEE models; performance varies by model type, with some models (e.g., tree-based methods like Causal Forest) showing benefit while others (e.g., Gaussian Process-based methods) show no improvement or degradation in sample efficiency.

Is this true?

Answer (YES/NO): NO